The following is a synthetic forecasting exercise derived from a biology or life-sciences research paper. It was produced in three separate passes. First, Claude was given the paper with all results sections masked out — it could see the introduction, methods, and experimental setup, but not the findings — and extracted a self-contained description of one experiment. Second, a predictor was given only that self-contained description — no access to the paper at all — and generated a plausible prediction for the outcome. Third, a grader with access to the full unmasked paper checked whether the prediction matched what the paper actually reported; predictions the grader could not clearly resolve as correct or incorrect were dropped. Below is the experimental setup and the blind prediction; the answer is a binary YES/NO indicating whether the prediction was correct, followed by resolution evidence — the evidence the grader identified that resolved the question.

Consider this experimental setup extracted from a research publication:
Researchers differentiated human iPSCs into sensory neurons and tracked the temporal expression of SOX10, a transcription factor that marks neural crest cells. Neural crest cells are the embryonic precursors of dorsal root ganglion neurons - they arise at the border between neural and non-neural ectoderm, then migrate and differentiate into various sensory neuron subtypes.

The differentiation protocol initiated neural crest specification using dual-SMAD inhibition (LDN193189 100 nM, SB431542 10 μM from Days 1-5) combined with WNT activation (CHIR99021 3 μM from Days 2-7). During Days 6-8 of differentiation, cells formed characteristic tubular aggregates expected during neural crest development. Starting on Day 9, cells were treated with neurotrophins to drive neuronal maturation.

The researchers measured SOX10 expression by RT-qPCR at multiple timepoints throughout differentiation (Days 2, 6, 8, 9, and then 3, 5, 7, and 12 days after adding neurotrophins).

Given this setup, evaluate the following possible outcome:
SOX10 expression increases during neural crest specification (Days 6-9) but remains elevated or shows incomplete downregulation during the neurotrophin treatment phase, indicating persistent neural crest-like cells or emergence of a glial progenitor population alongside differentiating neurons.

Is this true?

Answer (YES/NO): NO